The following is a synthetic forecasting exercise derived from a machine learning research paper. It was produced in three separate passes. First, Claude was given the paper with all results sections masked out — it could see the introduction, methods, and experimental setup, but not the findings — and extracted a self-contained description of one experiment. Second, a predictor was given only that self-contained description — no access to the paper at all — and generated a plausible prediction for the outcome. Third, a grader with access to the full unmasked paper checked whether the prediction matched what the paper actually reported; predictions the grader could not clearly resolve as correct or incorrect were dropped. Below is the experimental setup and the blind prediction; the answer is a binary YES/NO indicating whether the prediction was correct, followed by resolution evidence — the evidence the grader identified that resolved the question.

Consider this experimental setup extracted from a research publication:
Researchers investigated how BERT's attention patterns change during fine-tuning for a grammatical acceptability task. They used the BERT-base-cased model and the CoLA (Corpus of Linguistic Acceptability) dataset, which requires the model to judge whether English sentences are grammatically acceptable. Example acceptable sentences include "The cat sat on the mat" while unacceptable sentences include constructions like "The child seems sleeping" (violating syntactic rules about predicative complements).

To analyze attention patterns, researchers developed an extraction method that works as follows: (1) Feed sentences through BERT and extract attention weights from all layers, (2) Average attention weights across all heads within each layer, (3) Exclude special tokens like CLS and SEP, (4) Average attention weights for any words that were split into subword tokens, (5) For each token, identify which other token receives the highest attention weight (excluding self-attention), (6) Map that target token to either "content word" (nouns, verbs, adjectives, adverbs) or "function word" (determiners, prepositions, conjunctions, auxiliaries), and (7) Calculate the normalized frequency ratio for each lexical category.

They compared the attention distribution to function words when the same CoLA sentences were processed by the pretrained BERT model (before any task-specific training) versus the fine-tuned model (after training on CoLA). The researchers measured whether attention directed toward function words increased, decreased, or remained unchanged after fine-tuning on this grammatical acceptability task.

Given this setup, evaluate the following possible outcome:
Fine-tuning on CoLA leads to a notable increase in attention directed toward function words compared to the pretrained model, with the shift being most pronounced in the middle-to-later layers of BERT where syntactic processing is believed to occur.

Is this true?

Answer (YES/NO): NO